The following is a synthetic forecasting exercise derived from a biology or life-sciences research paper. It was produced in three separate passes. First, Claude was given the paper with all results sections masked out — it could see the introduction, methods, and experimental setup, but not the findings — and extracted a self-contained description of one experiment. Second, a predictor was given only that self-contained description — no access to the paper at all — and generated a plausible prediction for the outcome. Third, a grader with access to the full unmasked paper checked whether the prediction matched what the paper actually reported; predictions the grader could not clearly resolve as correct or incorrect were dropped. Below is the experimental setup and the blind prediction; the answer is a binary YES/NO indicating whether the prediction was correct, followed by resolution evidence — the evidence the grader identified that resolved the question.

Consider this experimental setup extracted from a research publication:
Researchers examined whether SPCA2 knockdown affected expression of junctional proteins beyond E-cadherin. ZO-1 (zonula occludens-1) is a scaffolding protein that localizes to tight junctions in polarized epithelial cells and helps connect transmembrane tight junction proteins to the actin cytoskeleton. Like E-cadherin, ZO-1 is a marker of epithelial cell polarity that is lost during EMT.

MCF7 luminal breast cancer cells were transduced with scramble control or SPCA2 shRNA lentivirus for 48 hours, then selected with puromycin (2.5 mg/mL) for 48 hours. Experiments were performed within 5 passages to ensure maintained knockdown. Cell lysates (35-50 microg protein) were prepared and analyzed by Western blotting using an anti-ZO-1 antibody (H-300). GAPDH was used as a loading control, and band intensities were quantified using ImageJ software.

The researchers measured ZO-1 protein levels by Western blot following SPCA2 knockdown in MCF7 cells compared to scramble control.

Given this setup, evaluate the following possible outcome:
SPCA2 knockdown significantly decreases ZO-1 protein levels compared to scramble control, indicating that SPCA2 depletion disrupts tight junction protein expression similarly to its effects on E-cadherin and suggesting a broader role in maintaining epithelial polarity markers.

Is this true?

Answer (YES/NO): NO